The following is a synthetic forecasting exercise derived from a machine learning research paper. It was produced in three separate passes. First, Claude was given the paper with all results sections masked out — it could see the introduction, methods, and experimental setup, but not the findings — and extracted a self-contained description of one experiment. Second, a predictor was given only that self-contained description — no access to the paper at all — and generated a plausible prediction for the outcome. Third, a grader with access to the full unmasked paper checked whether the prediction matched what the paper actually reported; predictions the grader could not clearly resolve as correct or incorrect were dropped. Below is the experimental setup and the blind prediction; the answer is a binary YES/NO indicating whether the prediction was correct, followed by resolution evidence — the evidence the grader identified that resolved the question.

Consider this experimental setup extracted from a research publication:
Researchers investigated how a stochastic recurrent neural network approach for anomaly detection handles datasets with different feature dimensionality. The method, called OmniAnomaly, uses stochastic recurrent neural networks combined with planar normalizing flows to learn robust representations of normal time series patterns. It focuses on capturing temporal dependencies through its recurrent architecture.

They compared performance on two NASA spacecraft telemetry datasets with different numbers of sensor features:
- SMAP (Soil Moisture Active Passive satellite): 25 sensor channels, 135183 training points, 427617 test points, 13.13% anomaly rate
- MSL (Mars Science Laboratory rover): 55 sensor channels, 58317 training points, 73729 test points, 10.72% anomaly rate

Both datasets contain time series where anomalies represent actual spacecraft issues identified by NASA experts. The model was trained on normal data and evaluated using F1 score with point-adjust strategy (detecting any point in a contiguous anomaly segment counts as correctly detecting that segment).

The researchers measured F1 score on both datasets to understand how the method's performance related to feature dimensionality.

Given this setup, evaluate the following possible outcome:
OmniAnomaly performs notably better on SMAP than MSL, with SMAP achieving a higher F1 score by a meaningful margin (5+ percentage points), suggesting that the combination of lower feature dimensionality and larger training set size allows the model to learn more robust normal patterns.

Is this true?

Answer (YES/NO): NO